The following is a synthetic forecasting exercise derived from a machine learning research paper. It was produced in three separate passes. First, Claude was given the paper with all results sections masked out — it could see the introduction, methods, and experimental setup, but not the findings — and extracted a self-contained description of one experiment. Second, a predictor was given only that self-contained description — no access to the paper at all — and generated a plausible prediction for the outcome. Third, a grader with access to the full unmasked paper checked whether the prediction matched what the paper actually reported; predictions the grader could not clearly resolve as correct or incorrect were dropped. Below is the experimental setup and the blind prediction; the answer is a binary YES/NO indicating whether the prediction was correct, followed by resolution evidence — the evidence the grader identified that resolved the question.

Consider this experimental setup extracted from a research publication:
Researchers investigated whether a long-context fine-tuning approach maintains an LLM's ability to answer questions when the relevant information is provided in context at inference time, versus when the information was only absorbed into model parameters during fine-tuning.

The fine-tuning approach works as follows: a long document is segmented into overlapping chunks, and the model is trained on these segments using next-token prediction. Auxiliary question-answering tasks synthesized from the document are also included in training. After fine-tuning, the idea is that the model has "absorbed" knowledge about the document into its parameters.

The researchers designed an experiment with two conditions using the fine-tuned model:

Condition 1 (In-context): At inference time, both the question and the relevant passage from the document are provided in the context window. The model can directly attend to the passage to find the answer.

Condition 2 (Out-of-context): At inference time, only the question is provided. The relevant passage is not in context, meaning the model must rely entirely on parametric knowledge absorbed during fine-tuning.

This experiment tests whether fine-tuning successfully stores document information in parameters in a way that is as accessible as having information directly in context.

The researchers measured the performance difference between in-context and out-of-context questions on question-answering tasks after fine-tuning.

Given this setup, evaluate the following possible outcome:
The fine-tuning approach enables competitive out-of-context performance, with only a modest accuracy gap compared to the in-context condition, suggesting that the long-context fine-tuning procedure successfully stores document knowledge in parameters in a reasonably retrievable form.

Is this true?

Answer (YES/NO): NO